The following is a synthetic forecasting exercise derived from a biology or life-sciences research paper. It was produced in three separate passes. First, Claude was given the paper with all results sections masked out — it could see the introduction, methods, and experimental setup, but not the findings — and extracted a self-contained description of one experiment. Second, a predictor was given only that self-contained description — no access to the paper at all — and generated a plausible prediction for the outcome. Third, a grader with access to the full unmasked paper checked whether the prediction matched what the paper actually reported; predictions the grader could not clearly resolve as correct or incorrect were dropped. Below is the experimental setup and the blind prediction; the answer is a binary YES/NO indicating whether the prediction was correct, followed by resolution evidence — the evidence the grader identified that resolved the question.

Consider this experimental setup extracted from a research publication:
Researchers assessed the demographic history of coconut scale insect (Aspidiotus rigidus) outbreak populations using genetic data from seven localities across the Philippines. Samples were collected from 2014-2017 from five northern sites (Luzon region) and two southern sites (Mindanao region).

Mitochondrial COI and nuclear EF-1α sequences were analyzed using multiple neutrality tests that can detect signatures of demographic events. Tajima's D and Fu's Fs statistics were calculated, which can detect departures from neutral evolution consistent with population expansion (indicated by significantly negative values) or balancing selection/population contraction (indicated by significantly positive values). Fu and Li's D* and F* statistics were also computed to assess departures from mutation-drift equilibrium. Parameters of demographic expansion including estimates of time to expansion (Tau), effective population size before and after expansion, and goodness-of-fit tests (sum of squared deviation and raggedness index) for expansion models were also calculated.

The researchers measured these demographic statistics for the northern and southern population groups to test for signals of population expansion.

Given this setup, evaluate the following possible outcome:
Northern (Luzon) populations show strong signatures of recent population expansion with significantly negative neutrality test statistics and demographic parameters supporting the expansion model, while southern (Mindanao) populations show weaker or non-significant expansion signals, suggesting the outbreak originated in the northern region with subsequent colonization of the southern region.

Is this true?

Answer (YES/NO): NO